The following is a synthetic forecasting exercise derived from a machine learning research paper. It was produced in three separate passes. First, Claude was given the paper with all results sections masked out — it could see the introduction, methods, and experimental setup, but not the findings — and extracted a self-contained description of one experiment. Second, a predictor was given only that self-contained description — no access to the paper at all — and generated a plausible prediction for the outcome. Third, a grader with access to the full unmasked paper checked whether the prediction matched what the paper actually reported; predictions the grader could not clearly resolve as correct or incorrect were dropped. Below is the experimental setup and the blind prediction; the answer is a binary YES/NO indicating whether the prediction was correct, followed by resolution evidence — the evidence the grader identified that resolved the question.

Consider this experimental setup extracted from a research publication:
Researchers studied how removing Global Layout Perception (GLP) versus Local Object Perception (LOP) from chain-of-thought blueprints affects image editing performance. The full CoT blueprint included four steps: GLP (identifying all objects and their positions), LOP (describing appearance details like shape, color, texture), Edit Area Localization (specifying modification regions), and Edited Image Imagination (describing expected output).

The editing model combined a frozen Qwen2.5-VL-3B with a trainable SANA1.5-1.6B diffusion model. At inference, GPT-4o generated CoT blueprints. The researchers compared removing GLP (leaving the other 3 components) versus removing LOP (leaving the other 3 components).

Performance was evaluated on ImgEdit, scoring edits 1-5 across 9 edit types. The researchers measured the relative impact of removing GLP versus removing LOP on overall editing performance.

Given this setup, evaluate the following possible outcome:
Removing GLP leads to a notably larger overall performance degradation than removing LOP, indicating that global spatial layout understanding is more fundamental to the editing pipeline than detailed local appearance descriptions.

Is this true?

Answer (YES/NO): NO